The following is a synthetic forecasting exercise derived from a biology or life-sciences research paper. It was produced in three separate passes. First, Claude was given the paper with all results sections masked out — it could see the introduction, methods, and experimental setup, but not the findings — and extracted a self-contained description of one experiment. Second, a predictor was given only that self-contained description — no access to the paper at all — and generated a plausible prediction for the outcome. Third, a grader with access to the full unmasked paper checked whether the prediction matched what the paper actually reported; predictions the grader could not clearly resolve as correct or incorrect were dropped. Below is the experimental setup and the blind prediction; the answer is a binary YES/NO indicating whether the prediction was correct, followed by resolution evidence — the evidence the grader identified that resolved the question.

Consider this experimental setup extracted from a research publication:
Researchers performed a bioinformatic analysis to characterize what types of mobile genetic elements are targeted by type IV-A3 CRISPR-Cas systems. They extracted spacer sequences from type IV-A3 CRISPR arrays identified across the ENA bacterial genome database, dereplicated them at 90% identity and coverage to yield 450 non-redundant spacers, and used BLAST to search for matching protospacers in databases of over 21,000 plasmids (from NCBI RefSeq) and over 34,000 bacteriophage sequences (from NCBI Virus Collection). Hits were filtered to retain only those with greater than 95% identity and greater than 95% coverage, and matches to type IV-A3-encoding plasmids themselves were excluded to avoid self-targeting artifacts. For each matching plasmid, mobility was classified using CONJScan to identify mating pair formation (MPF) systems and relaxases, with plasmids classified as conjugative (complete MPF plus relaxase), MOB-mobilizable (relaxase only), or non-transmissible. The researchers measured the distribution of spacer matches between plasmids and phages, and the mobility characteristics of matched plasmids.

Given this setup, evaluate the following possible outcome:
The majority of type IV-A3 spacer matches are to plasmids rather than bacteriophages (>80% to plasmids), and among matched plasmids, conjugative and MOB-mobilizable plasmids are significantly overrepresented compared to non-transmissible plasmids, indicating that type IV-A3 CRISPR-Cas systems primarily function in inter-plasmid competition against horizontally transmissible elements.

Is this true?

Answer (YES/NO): YES